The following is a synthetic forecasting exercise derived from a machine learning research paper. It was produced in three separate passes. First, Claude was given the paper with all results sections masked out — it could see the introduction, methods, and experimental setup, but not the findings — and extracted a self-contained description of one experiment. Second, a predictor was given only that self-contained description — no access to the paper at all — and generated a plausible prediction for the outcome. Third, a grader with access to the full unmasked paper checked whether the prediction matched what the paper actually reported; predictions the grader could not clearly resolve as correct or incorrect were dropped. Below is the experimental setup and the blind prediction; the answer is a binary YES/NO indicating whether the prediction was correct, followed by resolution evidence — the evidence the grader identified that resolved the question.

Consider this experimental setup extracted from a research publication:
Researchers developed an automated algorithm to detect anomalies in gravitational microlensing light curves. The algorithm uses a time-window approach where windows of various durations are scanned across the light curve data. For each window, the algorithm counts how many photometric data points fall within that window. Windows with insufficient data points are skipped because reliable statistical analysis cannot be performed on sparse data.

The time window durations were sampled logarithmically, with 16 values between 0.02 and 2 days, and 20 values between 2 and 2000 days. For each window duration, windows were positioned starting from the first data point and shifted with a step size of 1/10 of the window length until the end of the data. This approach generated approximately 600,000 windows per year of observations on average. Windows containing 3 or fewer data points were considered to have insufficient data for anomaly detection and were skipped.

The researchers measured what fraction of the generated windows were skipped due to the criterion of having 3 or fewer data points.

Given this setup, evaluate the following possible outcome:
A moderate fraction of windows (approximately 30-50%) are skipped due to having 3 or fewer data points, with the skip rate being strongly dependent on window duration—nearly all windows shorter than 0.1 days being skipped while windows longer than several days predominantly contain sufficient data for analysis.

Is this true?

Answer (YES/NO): NO